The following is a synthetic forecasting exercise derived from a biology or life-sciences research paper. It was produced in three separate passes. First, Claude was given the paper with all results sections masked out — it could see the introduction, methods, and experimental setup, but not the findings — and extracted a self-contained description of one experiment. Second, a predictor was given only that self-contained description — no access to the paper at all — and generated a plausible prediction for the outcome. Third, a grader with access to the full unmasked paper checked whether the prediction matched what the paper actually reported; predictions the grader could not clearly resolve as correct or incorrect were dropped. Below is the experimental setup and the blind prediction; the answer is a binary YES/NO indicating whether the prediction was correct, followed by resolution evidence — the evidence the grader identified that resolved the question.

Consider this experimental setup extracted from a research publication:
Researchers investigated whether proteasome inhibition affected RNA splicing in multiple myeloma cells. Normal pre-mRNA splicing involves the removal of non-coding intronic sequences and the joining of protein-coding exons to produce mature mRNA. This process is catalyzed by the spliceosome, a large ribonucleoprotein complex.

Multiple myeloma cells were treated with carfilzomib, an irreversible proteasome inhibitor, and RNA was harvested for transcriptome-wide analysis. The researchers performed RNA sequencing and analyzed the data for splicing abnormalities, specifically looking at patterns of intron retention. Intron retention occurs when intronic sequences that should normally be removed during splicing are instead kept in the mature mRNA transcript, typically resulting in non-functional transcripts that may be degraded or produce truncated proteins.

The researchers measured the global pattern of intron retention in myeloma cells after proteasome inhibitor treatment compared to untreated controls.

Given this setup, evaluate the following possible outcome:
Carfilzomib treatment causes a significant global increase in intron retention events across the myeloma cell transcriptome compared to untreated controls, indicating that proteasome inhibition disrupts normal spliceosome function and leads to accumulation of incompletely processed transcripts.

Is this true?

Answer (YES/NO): YES